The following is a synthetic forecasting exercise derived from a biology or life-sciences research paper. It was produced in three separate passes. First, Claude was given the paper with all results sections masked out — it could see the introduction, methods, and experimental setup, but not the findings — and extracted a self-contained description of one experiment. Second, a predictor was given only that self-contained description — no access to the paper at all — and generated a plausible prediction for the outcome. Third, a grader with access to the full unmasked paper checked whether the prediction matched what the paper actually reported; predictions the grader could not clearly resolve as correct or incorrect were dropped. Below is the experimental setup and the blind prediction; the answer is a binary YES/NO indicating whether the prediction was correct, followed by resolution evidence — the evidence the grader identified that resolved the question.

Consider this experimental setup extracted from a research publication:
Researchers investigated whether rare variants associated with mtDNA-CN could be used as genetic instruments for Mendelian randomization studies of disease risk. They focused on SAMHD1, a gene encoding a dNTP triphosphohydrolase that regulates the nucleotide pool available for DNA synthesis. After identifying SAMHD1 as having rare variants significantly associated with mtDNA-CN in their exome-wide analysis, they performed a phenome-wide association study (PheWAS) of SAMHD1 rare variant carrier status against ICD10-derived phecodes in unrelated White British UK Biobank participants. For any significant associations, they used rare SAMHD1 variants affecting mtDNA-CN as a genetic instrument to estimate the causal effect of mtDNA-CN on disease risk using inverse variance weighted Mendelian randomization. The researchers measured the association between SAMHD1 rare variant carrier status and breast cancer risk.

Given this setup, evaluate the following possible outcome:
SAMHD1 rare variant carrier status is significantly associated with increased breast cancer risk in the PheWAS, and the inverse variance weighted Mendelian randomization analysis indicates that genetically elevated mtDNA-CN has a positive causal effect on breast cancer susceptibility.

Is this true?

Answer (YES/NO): NO